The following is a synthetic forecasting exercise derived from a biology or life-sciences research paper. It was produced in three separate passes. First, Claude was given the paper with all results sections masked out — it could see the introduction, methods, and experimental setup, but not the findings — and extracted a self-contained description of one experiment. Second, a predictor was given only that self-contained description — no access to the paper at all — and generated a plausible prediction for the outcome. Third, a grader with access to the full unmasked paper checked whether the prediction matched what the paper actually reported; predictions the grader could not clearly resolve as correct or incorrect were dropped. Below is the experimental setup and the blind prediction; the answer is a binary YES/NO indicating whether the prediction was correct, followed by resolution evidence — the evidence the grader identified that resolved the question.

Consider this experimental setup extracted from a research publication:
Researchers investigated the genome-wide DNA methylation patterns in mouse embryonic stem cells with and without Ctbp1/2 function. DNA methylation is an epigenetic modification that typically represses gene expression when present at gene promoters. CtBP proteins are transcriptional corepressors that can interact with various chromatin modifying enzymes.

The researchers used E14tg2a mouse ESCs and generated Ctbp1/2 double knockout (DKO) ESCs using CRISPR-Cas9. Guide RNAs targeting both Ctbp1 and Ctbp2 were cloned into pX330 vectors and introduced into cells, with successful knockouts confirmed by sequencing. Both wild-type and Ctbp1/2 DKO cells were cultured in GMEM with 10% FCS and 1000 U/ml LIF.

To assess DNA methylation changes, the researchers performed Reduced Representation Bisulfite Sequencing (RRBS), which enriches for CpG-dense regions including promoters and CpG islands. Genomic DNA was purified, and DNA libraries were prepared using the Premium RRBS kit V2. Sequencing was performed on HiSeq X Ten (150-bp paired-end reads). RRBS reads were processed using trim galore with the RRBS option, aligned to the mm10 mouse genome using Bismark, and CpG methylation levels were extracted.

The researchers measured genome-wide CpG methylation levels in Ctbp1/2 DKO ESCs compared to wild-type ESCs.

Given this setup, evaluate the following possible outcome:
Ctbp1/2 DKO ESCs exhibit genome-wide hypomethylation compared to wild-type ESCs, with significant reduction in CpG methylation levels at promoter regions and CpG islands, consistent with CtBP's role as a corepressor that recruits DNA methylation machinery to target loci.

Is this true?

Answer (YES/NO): NO